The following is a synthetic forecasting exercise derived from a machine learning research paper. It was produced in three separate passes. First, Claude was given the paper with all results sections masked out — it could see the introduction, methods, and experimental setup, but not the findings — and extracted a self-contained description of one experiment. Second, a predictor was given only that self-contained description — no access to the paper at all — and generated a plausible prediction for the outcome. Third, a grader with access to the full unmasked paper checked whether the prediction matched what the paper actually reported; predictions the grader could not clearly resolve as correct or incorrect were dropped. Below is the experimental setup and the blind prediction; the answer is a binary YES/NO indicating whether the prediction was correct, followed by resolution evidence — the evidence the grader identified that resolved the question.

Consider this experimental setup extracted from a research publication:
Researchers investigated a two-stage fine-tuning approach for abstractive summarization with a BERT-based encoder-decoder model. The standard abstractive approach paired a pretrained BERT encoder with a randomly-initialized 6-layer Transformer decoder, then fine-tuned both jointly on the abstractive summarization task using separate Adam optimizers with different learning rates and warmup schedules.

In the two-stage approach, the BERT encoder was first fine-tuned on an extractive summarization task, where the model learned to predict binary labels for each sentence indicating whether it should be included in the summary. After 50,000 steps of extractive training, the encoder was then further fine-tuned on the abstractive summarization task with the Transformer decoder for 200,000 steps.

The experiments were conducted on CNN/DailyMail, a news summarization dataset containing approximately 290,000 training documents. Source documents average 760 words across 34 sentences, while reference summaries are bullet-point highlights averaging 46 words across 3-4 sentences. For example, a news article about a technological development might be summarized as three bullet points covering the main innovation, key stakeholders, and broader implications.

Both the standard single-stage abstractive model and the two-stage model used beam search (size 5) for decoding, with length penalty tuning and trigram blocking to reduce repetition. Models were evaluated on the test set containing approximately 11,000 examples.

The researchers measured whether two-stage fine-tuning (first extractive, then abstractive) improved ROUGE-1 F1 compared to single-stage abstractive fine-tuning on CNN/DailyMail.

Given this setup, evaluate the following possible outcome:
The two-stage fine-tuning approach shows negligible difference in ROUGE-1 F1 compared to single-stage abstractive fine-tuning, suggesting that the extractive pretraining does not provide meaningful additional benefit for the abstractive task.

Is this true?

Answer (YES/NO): NO